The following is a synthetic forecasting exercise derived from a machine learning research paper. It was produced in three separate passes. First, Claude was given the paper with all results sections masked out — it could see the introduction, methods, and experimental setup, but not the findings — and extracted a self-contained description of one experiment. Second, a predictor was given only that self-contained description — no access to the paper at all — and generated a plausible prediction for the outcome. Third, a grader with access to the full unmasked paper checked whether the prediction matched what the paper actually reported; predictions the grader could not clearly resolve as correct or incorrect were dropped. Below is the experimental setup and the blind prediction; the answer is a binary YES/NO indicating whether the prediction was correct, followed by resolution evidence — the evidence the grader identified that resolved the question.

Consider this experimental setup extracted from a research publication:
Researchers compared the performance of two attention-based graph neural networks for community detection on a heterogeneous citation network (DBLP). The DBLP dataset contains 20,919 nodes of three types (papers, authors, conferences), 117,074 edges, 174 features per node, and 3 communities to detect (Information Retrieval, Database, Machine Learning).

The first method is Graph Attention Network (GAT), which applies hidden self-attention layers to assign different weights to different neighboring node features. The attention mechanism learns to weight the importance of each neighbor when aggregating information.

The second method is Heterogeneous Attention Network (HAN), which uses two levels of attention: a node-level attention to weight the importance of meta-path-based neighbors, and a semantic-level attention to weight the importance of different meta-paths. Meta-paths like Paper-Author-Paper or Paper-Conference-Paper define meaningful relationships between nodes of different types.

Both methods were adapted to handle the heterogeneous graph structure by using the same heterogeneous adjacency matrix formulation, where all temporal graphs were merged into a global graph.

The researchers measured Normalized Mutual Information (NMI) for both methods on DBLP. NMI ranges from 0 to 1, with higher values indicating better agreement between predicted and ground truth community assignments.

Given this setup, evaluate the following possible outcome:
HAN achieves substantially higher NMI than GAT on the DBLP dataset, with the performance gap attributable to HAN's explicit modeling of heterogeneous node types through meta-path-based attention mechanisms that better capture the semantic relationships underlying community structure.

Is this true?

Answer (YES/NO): NO